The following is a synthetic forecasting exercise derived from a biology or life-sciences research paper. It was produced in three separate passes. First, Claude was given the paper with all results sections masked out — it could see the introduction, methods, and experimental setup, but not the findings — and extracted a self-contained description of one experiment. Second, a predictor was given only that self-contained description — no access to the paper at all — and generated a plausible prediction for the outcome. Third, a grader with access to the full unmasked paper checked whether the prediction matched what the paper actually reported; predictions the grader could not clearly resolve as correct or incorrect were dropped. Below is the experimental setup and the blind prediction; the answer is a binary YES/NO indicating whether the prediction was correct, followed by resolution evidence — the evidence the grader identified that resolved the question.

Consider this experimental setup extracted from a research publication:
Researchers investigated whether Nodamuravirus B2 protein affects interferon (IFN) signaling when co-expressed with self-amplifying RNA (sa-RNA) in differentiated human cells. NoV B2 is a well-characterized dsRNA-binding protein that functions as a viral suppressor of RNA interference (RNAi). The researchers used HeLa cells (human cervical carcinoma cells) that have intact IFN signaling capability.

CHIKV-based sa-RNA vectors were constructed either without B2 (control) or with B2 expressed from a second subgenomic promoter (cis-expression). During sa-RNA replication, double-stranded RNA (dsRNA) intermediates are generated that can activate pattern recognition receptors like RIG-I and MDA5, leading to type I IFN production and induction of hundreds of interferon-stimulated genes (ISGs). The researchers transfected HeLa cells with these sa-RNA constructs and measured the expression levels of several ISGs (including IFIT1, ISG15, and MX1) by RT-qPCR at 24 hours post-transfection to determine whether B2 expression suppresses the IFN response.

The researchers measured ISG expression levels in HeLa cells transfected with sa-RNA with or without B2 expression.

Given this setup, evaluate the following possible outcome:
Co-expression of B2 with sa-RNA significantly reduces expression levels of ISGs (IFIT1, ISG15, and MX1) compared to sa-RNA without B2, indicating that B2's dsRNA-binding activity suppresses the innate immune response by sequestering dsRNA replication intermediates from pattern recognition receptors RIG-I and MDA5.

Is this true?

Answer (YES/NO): NO